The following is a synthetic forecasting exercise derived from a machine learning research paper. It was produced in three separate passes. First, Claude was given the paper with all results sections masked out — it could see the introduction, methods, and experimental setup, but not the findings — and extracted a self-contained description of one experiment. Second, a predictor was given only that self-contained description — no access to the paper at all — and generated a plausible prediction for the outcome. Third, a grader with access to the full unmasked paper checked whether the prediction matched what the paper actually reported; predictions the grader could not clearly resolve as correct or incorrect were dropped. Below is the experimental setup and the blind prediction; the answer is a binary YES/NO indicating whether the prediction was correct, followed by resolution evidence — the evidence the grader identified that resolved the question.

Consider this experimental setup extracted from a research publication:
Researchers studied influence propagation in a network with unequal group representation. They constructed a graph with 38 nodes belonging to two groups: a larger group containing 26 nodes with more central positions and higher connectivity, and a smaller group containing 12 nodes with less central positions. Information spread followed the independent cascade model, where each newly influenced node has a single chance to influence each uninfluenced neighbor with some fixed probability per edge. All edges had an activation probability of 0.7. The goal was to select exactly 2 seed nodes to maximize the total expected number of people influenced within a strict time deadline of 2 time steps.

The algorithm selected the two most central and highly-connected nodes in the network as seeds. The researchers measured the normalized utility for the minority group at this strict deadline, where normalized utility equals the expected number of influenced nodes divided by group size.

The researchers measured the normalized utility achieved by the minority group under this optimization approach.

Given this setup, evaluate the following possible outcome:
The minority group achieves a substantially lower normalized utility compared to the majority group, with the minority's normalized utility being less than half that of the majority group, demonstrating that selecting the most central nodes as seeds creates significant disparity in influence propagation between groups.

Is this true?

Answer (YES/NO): YES